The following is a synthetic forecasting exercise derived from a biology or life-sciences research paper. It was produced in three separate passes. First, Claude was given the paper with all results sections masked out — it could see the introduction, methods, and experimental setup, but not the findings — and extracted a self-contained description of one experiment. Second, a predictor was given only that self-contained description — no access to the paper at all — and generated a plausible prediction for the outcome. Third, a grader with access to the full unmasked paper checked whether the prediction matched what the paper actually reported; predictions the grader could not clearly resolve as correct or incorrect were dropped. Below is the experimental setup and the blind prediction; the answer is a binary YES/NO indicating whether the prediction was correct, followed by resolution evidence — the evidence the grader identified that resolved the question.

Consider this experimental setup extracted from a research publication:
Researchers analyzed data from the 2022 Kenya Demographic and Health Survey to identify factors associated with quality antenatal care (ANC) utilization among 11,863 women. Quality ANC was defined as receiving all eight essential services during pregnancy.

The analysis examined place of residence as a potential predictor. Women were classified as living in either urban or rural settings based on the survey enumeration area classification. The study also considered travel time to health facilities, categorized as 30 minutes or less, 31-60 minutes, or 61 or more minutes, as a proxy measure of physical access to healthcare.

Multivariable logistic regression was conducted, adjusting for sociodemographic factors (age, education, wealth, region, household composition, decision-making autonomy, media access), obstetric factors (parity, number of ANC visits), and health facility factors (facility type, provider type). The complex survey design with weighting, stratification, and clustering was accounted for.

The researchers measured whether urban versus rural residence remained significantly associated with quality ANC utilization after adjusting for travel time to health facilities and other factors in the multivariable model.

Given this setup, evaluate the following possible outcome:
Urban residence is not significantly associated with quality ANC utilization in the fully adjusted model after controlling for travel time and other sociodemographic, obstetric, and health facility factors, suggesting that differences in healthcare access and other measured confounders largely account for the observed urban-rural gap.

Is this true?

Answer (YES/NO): YES